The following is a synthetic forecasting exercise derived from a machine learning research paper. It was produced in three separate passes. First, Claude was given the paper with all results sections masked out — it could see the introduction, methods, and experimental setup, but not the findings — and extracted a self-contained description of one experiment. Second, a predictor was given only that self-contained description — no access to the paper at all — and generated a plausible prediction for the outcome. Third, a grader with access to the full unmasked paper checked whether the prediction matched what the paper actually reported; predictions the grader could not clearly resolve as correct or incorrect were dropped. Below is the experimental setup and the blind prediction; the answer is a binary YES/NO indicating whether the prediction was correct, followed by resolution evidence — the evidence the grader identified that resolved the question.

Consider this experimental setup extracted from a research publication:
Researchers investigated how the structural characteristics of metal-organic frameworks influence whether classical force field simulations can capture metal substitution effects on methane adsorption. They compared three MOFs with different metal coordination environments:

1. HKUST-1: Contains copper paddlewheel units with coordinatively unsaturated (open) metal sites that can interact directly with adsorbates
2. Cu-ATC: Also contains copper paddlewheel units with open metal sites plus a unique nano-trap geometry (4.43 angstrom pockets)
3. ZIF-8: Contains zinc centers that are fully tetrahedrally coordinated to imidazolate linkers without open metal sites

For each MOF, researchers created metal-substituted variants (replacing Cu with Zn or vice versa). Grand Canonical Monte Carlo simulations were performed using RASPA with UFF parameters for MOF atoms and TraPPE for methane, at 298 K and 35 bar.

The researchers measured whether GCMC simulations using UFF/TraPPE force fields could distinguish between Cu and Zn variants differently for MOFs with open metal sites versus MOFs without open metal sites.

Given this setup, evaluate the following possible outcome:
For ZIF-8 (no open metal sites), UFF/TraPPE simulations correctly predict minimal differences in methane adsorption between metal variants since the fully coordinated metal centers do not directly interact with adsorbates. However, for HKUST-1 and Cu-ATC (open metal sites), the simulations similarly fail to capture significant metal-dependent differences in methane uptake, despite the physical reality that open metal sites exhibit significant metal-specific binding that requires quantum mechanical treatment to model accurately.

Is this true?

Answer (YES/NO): NO